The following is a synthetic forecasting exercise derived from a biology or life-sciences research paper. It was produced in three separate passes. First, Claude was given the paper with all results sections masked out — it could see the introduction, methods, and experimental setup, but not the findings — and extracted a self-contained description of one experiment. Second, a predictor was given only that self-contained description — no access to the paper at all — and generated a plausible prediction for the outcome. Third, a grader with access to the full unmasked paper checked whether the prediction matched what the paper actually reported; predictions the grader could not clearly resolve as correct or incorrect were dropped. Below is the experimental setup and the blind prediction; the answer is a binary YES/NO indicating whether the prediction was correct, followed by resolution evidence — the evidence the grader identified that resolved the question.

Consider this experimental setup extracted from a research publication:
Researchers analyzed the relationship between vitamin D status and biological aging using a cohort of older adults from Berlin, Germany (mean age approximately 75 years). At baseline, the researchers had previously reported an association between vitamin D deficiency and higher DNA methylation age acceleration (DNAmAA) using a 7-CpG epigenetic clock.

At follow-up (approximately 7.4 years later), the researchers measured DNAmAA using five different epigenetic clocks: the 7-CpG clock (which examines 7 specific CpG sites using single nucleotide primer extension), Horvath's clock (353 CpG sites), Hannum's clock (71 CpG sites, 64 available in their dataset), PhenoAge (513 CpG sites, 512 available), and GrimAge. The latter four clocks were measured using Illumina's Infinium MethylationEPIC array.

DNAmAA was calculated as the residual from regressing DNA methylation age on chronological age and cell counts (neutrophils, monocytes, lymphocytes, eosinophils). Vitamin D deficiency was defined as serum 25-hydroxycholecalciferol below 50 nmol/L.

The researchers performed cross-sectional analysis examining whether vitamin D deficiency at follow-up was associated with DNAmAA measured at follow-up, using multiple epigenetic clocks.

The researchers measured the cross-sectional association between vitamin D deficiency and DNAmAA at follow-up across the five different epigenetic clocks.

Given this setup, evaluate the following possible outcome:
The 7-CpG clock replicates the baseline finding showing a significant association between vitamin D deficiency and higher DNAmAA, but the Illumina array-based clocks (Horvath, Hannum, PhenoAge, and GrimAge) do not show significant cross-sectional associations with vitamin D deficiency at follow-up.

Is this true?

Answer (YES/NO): NO